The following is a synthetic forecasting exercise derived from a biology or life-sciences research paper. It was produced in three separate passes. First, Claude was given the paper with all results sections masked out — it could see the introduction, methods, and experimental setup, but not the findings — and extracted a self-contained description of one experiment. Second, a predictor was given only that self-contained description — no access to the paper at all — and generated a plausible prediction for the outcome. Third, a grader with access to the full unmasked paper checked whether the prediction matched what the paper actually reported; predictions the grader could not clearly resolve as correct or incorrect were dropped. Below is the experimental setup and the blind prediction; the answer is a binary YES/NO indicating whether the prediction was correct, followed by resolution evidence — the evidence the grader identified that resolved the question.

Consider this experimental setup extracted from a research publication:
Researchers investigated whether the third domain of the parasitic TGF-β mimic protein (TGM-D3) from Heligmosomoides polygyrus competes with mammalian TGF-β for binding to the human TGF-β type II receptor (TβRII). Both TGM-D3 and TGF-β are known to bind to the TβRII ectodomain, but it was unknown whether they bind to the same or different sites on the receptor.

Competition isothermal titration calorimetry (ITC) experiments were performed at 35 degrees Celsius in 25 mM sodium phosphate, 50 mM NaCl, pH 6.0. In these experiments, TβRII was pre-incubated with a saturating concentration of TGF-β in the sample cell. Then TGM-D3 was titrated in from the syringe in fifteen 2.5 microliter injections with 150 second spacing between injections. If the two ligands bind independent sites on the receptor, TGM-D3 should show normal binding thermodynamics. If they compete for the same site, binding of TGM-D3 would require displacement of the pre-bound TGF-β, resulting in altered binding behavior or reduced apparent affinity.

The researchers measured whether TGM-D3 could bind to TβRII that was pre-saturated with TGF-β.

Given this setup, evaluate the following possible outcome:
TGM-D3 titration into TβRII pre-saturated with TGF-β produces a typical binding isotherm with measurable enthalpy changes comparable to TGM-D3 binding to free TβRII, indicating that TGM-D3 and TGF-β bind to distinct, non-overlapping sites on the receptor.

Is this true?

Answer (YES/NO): NO